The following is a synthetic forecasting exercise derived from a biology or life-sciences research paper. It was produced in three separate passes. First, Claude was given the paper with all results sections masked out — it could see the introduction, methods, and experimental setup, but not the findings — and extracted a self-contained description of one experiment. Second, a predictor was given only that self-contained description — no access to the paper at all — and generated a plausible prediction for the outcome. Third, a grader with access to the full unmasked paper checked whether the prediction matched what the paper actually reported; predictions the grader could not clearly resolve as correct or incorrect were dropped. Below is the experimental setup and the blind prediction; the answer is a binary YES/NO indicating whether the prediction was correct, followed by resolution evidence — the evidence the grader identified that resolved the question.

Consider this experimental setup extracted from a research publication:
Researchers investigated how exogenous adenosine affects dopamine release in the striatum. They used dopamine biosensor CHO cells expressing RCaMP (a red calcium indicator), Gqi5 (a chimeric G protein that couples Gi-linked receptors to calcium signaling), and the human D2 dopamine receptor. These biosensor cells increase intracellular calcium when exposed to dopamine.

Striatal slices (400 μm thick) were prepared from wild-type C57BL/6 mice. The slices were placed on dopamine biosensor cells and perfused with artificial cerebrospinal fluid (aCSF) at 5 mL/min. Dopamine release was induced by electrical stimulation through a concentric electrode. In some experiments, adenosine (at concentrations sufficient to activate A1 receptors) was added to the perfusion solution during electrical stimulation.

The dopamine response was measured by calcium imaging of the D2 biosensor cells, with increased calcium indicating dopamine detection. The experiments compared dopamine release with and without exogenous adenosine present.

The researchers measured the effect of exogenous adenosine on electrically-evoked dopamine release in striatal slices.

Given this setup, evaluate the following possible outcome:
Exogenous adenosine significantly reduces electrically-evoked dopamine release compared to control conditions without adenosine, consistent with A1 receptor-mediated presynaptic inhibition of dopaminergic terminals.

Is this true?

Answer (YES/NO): YES